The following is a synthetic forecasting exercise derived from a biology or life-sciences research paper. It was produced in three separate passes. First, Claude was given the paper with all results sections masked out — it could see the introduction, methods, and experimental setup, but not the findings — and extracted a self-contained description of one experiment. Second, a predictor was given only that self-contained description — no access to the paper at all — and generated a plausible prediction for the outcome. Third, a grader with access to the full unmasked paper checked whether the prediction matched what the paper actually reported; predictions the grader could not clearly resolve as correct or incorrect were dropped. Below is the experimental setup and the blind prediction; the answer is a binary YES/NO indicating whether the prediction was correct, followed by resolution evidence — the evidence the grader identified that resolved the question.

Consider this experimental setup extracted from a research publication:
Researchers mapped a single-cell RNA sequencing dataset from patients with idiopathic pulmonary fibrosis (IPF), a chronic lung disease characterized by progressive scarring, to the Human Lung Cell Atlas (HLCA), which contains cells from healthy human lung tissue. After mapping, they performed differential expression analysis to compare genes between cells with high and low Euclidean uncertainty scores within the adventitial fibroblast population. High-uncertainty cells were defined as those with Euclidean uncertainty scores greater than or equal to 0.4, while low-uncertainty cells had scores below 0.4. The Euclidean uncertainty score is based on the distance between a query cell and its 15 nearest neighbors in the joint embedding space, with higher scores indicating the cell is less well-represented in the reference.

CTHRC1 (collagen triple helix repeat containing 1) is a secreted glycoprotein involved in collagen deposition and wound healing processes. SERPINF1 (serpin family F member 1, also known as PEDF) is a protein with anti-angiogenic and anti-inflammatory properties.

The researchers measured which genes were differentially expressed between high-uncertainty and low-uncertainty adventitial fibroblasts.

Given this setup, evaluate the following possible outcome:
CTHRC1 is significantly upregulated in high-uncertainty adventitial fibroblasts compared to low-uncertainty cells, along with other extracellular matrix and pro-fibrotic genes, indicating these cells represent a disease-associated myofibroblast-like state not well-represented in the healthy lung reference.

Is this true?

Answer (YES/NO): NO